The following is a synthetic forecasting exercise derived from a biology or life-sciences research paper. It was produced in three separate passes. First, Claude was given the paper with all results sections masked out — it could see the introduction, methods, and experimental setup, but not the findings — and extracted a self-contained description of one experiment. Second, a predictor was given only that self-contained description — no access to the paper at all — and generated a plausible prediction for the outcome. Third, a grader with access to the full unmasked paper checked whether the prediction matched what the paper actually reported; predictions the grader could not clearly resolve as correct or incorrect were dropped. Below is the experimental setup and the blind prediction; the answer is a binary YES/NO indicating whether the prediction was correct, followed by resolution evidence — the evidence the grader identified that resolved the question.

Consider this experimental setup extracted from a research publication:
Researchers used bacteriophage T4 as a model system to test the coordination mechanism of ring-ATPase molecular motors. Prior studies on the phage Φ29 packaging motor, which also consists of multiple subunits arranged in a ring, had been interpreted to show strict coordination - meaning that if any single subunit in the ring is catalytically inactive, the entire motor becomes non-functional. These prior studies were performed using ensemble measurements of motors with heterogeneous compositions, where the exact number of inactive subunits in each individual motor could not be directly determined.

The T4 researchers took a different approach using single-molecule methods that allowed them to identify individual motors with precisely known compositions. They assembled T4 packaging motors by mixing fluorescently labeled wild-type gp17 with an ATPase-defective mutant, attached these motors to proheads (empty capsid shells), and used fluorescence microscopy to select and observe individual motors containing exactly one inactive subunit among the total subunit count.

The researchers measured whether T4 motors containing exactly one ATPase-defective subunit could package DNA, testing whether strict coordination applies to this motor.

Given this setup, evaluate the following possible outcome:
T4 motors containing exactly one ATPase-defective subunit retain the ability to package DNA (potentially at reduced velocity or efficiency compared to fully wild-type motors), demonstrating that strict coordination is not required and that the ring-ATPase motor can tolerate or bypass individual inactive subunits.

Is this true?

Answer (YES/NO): YES